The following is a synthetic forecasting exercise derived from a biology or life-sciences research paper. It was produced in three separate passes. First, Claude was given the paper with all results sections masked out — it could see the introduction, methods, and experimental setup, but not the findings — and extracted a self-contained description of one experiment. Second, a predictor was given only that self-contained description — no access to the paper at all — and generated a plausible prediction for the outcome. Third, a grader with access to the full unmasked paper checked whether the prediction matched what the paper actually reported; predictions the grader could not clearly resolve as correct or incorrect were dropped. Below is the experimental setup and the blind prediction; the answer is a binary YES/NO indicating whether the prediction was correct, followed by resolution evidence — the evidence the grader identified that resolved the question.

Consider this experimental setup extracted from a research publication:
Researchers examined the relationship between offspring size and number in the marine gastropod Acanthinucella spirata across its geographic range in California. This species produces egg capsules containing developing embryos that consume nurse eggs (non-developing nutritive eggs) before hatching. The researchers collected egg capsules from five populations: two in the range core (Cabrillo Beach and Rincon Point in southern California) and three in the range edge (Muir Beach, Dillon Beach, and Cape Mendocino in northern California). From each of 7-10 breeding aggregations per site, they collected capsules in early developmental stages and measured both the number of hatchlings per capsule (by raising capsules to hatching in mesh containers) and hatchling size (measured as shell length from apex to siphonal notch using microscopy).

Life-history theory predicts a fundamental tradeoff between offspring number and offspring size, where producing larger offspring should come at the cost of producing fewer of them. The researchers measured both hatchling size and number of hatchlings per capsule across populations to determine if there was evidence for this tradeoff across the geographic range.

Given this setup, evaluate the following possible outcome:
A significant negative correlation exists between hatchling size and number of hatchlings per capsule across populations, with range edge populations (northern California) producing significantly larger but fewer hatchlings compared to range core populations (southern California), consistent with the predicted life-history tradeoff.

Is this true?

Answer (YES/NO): NO